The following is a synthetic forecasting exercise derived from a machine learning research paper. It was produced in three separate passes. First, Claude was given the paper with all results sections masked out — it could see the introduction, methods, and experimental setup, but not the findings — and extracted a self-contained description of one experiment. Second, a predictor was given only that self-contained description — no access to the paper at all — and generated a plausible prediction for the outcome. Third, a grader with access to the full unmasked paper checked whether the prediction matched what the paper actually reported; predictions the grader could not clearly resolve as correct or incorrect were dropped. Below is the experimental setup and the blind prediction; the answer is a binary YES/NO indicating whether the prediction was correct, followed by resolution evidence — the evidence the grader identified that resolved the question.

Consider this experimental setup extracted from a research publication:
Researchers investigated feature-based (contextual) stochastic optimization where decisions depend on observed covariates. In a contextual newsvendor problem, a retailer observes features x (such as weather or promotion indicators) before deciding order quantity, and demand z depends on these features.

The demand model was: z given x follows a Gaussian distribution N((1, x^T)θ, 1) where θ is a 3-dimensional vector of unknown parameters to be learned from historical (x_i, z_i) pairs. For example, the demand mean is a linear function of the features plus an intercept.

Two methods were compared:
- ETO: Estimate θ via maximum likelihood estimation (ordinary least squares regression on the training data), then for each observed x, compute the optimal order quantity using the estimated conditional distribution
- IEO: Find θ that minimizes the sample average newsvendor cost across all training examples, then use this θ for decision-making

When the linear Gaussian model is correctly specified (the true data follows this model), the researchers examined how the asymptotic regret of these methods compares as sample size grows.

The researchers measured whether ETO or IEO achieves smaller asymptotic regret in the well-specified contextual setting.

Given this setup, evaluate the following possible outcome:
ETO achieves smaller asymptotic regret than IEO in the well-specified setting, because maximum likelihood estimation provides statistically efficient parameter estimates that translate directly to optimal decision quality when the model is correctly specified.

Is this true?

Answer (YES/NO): YES